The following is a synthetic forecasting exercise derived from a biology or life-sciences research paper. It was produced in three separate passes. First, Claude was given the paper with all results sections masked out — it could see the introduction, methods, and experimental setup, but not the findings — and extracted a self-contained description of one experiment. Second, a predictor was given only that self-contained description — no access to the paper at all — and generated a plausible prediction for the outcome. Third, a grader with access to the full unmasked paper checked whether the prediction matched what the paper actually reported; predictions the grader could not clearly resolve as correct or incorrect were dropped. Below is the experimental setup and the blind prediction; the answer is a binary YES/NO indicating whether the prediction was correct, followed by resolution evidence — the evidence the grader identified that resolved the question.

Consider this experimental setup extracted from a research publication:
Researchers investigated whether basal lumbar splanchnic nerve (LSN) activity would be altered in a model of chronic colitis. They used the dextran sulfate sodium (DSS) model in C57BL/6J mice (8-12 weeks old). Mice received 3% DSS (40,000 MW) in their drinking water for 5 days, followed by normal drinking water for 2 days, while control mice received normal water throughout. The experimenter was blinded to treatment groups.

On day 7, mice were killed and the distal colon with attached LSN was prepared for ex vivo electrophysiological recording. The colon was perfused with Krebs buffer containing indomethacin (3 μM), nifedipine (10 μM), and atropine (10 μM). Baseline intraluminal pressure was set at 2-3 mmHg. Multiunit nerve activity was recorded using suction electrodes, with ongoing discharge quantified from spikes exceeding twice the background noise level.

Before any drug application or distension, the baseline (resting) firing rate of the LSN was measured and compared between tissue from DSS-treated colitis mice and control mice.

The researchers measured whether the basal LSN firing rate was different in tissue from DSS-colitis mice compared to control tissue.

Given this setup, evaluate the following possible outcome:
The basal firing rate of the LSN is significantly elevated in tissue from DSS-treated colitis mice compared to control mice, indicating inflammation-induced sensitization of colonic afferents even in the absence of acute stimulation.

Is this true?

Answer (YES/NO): YES